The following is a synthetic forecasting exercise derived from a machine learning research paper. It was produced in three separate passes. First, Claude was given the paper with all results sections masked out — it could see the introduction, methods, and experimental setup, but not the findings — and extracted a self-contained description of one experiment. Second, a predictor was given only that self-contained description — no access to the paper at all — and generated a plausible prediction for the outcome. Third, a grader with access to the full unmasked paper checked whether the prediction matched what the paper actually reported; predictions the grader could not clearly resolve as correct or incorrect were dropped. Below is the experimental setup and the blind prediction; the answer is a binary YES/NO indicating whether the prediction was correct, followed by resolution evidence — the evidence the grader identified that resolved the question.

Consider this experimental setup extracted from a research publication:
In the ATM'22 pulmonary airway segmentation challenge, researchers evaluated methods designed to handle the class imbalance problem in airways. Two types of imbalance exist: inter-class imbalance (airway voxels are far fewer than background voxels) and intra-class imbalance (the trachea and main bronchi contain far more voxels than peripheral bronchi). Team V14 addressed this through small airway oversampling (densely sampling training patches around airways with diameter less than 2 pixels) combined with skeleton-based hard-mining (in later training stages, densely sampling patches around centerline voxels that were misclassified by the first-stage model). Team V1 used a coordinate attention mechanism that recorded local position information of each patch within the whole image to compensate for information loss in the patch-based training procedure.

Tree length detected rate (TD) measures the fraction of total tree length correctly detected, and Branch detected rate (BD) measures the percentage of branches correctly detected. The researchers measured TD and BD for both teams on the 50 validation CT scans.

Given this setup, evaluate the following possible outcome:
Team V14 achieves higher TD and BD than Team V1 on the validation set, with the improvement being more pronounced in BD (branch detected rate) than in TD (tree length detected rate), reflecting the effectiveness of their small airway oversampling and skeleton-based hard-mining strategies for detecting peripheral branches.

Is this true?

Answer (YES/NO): YES